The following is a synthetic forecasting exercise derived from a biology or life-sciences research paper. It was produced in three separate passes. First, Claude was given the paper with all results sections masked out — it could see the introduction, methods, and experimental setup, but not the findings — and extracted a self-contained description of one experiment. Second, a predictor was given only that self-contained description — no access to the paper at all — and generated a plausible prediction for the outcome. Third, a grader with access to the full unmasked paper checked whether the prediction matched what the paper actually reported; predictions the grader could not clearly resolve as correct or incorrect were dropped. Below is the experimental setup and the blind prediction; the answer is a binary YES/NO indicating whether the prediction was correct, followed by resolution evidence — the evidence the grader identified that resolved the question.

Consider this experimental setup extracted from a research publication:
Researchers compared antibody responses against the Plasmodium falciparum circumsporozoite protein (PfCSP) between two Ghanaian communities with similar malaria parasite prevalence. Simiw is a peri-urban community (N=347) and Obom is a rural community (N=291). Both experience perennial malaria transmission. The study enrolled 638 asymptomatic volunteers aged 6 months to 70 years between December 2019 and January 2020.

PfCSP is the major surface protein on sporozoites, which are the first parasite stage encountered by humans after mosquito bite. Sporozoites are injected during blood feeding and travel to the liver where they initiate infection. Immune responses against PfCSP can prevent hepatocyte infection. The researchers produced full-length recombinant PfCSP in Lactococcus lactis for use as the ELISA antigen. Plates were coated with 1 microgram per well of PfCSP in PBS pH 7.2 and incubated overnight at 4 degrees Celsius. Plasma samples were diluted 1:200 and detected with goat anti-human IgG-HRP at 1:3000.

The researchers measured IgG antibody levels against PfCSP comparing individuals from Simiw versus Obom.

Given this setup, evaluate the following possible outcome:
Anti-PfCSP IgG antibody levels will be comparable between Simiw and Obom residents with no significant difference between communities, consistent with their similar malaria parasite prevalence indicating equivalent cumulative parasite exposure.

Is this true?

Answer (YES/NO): NO